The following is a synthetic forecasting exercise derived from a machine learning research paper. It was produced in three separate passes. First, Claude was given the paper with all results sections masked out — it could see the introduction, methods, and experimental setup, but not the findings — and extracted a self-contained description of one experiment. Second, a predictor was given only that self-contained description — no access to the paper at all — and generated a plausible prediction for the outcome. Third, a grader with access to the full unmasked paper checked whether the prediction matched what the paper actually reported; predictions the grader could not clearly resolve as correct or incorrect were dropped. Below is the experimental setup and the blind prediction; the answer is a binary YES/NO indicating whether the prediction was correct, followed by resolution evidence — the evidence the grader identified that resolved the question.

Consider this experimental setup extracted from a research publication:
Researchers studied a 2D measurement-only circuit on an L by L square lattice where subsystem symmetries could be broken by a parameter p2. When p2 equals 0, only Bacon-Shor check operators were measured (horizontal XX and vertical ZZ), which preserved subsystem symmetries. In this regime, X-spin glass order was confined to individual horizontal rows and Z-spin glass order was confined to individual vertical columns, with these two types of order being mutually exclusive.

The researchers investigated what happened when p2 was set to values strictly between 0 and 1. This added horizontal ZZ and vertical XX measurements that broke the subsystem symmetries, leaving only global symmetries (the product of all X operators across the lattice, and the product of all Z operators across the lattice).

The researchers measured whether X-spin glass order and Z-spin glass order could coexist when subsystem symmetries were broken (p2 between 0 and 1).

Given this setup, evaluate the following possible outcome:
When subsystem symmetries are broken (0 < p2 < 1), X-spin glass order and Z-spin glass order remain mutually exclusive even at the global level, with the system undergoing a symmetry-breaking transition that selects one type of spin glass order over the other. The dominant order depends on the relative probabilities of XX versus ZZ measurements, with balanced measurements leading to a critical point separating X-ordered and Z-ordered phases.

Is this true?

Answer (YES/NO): NO